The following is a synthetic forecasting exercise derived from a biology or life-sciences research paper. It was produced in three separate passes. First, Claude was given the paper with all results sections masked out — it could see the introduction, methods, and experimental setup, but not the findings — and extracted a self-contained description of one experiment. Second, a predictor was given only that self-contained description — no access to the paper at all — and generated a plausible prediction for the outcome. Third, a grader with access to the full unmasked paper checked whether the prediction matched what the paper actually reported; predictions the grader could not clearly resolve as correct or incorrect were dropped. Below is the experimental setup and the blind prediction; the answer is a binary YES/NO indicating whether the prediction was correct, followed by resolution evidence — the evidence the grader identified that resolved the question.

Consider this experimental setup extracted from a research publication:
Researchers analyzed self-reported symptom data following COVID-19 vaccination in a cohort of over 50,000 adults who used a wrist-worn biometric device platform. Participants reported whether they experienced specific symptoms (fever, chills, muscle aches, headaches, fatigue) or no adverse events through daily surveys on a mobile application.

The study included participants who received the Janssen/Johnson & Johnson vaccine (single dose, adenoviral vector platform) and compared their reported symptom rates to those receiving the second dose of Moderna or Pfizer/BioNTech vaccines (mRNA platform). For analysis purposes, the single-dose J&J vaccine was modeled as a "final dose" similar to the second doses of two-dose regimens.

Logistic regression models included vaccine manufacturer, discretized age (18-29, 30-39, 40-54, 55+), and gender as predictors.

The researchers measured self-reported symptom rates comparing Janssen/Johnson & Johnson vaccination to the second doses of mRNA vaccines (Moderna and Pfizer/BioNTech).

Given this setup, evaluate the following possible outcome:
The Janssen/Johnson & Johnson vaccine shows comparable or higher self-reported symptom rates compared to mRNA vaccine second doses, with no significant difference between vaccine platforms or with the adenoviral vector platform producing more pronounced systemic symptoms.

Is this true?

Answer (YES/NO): NO